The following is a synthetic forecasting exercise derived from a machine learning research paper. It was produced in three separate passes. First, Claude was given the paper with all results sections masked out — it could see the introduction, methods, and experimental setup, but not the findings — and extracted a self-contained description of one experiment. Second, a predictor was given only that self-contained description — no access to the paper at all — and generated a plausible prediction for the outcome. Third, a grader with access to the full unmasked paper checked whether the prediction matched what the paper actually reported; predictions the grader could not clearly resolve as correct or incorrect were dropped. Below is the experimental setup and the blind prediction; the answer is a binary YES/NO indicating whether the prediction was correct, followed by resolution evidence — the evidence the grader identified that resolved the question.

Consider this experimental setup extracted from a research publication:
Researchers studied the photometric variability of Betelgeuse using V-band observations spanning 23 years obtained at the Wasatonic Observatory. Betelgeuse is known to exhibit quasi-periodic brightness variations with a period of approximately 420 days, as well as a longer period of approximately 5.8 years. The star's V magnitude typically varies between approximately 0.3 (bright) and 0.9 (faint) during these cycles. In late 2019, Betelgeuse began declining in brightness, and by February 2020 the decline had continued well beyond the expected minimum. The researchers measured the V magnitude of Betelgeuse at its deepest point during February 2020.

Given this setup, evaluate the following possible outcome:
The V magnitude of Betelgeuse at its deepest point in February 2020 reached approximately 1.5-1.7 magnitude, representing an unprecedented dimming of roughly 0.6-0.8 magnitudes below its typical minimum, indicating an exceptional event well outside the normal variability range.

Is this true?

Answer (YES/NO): YES